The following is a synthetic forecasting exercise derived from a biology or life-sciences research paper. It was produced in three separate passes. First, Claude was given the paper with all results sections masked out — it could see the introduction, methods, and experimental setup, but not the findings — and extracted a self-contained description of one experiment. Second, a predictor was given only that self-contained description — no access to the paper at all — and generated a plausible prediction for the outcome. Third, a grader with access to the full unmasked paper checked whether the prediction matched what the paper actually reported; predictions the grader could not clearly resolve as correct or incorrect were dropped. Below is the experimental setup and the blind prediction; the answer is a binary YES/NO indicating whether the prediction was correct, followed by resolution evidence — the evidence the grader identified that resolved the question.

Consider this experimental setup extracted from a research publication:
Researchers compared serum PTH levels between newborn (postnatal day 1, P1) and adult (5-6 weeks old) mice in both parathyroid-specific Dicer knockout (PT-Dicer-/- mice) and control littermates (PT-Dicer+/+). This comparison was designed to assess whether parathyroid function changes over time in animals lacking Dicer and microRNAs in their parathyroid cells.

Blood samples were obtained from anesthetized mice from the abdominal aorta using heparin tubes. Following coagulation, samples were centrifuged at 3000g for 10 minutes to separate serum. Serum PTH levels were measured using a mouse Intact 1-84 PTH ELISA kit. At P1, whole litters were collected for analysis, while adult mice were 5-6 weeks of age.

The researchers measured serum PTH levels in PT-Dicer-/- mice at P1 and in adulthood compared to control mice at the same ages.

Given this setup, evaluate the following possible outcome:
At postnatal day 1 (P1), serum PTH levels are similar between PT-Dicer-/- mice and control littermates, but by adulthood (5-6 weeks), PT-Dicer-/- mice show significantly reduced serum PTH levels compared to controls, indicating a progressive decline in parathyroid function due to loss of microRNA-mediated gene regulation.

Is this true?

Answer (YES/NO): NO